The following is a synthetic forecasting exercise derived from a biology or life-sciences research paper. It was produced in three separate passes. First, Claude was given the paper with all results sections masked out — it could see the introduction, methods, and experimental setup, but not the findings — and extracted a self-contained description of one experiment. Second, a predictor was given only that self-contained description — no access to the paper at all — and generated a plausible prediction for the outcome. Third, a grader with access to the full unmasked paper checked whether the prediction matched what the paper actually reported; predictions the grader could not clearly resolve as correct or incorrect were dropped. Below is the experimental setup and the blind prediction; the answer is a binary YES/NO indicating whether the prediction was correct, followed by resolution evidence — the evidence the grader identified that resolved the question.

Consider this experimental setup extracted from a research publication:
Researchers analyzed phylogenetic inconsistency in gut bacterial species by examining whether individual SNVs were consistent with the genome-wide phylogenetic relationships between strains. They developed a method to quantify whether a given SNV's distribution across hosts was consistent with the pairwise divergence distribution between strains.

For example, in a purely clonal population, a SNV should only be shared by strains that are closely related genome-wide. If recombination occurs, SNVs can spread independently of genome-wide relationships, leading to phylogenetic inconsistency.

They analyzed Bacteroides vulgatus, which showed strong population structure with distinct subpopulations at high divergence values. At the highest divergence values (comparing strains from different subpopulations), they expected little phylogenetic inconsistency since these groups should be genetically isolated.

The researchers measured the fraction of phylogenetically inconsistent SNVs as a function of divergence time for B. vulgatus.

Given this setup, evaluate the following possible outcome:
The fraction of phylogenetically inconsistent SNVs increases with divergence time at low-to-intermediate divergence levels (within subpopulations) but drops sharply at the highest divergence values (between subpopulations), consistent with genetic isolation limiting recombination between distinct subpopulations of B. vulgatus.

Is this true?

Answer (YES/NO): YES